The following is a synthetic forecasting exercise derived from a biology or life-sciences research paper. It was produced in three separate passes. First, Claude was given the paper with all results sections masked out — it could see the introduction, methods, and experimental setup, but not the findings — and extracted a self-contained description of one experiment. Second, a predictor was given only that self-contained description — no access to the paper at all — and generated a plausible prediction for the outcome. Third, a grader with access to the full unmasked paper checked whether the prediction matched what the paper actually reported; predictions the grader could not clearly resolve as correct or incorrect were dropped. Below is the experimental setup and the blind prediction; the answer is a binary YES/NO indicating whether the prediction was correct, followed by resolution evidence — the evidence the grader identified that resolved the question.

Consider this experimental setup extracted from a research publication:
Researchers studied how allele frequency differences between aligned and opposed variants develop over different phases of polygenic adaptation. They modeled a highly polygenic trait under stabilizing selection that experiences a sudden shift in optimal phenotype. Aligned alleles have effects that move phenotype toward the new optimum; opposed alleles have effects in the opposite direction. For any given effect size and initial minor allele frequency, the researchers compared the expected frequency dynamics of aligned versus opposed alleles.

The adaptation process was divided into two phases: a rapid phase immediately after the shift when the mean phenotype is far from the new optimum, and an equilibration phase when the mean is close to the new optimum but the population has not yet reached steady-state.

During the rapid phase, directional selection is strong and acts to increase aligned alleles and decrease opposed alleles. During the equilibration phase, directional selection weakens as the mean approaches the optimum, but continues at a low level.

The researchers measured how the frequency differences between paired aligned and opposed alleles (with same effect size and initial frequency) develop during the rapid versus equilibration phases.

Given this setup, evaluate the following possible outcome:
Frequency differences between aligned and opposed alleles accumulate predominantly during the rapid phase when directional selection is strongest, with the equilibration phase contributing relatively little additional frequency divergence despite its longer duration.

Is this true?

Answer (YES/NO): NO